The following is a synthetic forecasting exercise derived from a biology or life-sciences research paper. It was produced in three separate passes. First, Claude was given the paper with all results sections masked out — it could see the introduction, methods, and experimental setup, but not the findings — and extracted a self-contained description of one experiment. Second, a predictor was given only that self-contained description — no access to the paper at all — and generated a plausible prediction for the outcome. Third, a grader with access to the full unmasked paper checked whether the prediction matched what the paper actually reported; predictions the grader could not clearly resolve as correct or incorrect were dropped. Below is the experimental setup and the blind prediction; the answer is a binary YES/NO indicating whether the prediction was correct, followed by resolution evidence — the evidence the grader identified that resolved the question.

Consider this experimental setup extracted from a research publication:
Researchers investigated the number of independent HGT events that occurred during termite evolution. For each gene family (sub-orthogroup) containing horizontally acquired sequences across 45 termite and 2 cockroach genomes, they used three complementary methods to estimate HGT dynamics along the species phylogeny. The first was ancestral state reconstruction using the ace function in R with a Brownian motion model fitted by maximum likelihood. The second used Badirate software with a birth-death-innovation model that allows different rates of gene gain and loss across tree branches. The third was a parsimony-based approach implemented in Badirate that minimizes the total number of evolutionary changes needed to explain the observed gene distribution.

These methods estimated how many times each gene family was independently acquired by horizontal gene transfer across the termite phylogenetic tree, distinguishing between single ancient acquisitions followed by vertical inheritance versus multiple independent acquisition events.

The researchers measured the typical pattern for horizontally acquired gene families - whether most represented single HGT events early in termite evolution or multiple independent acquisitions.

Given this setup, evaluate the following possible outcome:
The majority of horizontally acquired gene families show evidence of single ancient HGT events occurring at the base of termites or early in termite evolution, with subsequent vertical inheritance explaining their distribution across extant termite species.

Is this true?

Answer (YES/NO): NO